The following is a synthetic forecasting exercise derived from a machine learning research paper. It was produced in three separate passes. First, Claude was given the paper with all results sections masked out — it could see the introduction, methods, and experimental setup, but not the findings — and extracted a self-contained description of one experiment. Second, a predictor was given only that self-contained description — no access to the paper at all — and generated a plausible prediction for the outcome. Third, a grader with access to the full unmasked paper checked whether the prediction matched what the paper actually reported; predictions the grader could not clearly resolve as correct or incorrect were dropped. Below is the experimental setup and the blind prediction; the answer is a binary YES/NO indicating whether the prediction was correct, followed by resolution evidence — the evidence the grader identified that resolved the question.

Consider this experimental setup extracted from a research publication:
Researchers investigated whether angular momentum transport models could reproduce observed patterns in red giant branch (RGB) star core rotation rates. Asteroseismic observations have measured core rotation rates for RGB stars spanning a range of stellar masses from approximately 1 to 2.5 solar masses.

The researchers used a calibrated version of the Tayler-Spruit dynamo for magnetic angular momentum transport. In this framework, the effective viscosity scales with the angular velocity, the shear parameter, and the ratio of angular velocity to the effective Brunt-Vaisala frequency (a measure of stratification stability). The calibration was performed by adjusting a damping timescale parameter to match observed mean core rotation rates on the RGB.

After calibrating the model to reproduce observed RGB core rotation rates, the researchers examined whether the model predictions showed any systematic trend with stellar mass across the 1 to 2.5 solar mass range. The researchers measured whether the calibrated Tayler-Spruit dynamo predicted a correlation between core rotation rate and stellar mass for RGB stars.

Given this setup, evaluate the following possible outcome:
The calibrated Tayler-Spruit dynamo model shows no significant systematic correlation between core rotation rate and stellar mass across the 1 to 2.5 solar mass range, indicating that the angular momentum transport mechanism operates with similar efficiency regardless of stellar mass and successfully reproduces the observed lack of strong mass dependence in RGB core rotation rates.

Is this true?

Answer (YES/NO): YES